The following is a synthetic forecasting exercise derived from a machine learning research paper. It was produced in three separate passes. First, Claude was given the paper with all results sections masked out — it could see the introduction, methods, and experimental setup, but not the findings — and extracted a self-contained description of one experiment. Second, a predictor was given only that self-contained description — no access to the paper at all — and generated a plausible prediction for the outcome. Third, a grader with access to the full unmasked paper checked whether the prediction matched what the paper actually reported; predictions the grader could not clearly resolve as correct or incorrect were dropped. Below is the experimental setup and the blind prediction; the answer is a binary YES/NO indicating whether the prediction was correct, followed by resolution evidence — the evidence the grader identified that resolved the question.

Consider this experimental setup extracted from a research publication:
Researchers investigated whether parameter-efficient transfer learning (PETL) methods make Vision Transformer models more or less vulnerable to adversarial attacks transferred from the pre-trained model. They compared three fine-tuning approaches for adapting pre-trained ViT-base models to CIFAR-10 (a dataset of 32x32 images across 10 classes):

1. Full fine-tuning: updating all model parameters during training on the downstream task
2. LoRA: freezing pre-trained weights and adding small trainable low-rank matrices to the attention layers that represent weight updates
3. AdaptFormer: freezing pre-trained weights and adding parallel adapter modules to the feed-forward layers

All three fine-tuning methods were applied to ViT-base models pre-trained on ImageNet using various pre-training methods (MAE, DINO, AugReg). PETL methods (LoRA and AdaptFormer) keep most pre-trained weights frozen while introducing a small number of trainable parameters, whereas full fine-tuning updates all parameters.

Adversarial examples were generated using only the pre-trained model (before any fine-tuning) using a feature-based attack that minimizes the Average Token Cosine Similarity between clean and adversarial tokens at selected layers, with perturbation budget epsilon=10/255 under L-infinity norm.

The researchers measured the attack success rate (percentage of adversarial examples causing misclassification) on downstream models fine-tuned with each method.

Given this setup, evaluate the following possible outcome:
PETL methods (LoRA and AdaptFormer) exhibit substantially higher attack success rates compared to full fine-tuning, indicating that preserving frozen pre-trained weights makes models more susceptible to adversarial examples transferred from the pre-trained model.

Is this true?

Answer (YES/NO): YES